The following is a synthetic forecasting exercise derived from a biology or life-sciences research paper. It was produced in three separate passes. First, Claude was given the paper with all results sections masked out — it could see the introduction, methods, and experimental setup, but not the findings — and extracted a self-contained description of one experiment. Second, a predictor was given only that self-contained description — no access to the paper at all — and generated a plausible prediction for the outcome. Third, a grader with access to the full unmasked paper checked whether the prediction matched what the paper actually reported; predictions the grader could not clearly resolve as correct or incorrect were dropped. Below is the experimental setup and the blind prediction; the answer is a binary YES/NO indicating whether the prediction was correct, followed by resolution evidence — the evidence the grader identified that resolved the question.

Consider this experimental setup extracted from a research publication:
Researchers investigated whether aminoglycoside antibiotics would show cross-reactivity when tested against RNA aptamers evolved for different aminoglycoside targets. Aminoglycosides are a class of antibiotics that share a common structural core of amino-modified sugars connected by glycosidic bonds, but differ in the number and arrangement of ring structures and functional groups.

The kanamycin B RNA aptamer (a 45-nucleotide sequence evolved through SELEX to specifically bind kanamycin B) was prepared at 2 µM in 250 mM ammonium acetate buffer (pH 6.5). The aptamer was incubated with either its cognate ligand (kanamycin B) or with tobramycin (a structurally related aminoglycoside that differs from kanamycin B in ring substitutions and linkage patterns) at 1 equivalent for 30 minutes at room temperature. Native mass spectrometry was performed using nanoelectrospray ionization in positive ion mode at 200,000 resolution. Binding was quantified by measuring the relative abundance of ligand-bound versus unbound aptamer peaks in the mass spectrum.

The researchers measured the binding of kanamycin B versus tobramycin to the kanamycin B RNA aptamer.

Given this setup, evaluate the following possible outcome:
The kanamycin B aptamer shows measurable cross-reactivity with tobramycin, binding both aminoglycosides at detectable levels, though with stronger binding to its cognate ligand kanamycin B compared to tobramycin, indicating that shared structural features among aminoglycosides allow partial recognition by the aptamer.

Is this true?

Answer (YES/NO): YES